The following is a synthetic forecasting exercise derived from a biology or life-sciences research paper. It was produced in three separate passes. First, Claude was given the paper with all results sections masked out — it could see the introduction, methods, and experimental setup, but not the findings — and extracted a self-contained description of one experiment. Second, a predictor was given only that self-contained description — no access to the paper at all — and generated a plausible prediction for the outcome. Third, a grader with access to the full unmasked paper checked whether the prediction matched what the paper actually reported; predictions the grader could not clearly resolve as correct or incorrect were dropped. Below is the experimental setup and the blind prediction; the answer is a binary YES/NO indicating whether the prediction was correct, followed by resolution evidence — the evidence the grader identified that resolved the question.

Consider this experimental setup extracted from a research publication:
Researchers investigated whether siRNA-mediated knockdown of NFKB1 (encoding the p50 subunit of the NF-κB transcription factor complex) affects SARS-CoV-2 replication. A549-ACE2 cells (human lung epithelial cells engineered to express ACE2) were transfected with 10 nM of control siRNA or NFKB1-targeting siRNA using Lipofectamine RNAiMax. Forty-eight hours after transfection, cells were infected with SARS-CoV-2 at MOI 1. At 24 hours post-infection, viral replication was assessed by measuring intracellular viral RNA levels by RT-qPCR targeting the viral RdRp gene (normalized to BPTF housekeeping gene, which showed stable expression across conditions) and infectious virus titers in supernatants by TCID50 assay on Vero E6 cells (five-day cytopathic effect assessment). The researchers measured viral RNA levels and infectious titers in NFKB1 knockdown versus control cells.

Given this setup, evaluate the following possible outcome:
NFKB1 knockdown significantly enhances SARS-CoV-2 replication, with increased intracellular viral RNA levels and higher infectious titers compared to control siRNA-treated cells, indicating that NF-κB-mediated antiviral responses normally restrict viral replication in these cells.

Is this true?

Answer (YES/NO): NO